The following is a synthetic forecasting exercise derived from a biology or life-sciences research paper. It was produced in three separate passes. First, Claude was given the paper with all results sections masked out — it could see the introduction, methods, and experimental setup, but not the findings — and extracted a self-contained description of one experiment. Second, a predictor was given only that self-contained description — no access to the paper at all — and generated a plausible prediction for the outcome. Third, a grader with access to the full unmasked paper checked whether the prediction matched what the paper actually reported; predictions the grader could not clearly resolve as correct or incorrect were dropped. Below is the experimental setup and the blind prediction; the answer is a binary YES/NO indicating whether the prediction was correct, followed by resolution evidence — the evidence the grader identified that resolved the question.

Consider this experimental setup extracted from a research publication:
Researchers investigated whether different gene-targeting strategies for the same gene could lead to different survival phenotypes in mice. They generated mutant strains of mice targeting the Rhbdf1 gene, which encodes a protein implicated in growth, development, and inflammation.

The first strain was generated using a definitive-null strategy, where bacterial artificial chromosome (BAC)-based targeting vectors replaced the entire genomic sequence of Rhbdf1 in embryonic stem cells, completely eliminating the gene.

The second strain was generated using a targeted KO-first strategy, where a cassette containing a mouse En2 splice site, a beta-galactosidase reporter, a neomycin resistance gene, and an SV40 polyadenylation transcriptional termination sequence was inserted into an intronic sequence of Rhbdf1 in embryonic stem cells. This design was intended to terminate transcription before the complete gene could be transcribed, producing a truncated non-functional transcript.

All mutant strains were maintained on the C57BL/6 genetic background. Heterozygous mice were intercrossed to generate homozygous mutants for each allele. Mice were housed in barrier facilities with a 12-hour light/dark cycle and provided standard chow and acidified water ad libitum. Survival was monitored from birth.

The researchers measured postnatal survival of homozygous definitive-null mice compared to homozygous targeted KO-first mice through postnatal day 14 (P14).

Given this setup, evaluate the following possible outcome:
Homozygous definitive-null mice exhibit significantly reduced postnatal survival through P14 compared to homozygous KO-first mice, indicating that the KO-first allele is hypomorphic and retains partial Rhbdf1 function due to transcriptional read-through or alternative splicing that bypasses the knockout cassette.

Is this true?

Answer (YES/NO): NO